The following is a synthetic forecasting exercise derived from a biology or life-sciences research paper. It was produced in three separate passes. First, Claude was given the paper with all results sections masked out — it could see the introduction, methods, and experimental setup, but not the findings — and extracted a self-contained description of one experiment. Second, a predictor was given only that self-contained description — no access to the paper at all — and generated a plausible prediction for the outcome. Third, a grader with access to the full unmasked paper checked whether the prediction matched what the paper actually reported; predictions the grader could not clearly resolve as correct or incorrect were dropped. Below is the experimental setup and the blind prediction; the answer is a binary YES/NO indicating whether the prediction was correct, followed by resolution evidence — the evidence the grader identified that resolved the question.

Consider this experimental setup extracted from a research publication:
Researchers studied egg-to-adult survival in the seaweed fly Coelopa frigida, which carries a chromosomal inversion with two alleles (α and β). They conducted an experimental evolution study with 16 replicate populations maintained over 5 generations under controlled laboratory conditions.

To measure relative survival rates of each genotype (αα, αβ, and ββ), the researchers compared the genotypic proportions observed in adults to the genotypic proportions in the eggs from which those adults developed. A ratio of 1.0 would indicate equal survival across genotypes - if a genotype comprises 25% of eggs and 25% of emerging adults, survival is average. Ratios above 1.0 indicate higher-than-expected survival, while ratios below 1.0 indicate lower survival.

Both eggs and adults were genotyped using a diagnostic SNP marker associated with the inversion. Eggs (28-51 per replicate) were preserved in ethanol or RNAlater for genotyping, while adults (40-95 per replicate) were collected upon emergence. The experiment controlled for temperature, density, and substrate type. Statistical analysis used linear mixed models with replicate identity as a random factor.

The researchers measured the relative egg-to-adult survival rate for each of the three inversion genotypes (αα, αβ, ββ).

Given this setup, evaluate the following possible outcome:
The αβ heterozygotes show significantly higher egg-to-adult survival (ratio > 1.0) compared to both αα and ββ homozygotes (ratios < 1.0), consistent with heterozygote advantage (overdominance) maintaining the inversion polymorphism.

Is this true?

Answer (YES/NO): NO